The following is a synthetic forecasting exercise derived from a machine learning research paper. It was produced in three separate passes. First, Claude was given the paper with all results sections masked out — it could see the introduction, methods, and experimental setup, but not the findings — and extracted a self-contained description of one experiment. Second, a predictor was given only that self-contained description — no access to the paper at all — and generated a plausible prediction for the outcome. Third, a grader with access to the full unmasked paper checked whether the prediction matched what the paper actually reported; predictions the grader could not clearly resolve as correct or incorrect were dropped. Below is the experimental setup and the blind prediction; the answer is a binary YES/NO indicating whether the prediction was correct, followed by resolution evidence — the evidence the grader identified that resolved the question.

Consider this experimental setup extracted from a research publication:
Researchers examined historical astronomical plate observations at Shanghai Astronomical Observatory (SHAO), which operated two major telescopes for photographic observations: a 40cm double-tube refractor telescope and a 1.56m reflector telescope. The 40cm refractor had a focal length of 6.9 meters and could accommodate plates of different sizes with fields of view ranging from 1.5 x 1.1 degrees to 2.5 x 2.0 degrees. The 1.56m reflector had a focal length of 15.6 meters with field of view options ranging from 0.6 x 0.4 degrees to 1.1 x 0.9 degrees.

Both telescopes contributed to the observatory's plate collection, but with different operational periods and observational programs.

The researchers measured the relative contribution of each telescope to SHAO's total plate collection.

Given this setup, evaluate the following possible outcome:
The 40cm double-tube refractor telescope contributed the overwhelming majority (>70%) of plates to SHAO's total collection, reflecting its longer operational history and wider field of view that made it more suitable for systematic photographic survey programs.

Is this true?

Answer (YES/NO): YES